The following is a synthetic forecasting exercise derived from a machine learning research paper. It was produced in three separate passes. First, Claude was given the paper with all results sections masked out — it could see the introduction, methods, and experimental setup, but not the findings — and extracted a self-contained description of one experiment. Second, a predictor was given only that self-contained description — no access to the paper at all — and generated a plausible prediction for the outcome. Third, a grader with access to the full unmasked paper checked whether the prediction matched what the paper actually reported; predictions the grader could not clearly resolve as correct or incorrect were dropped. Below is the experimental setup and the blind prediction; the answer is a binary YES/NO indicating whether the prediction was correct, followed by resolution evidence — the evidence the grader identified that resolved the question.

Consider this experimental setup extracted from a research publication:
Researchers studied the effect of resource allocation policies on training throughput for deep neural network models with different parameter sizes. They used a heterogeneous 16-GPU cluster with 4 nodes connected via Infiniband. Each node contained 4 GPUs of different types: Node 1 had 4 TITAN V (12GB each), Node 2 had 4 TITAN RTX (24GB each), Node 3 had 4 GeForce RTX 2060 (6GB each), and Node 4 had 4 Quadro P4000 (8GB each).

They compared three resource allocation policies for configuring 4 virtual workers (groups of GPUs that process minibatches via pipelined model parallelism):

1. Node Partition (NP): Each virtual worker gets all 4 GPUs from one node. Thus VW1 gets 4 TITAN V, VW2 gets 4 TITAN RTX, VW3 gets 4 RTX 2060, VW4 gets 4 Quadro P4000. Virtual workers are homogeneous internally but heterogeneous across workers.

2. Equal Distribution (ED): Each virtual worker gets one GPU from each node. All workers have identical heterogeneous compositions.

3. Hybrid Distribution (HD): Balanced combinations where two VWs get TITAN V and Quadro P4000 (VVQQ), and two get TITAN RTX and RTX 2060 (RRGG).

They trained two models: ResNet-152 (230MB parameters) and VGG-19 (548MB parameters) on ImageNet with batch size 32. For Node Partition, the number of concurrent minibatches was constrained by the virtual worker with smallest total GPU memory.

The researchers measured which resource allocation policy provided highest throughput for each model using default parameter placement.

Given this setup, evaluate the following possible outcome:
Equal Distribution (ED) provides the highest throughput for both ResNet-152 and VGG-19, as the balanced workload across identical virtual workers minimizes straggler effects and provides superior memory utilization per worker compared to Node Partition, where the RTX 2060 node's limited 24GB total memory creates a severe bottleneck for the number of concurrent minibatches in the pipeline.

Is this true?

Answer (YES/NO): NO